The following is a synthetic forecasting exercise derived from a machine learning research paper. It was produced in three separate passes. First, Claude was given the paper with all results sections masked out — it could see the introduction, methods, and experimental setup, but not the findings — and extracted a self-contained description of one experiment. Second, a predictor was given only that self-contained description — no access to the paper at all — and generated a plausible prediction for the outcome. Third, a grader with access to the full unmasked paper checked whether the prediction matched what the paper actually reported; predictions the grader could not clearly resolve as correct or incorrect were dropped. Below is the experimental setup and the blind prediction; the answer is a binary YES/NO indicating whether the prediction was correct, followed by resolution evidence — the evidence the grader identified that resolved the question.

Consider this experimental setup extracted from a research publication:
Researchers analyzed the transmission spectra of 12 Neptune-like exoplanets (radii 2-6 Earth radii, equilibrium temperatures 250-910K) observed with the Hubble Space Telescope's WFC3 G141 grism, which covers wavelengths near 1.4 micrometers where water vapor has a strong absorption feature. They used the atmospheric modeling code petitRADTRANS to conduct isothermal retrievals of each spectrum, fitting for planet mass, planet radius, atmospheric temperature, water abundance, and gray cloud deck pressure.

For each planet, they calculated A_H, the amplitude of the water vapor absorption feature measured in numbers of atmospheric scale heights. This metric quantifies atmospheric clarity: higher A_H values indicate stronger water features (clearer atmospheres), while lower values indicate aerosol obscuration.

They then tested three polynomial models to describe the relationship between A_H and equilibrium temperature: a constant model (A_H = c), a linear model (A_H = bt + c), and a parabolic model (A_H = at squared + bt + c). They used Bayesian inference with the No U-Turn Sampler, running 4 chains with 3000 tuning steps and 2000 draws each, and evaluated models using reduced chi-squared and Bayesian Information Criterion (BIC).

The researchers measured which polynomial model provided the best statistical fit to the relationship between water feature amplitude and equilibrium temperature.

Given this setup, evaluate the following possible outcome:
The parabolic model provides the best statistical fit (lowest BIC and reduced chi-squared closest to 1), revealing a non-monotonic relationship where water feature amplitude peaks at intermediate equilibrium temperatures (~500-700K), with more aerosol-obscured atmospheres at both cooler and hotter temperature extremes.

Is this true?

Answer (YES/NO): NO